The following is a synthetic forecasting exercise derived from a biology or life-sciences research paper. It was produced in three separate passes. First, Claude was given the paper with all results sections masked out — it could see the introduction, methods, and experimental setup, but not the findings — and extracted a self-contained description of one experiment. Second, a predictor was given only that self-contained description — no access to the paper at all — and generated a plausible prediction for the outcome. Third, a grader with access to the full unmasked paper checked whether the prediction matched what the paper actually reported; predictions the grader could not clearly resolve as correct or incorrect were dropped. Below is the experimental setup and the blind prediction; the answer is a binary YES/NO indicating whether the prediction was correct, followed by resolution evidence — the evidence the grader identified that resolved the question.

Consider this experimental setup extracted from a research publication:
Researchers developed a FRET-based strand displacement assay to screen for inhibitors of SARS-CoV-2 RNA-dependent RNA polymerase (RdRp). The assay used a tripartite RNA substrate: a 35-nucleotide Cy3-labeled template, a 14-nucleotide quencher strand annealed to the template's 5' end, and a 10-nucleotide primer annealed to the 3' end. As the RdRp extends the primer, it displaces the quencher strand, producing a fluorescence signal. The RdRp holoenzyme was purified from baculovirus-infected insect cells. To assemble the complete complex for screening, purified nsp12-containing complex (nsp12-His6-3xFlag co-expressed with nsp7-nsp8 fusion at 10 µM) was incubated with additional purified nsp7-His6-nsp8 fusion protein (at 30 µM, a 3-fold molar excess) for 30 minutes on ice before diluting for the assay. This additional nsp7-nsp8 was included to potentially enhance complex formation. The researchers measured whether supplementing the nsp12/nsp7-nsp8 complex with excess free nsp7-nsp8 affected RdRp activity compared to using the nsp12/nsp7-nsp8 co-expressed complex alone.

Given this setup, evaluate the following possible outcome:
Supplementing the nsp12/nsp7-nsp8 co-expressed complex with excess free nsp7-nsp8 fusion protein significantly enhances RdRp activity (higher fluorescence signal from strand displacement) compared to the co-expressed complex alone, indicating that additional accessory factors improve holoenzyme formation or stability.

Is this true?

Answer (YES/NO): YES